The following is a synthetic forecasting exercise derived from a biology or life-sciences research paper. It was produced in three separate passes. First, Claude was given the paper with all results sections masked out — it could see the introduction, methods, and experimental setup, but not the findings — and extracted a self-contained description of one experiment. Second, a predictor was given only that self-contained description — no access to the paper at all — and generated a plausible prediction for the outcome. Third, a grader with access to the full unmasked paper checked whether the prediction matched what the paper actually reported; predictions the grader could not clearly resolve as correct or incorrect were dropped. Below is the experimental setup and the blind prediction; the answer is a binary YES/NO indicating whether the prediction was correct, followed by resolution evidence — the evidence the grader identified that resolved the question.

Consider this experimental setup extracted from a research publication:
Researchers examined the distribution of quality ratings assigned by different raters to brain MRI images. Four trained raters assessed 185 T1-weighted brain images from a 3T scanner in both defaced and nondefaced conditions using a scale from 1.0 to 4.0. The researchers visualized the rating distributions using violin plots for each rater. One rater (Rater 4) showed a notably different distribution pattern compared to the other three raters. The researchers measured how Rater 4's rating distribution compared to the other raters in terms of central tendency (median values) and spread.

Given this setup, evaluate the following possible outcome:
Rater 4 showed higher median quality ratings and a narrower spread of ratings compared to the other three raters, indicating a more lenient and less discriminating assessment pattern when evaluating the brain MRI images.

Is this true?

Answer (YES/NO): YES